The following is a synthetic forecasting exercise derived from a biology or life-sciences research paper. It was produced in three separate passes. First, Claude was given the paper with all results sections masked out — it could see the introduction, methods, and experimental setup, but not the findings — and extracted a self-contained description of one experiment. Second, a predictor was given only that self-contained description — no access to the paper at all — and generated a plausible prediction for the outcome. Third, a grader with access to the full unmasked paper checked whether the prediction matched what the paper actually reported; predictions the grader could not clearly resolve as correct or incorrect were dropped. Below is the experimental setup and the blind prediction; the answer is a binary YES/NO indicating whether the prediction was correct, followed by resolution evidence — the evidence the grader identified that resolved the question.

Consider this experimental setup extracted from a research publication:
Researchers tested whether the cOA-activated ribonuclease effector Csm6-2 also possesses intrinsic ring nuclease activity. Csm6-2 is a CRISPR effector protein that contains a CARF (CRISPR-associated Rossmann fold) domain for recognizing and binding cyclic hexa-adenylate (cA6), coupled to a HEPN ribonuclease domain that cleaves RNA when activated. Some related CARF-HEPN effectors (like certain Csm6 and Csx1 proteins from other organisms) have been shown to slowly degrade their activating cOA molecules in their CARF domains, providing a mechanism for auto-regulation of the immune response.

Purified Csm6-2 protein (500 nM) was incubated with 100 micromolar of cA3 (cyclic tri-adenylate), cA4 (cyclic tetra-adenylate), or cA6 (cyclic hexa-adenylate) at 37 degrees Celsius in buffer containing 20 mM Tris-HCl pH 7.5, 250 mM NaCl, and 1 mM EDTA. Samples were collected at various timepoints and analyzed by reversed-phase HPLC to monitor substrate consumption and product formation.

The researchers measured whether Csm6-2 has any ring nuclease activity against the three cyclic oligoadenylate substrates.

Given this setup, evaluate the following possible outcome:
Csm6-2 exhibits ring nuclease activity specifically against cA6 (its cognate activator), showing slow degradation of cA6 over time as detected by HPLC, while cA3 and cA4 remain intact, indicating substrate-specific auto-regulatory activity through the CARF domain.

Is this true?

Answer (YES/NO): YES